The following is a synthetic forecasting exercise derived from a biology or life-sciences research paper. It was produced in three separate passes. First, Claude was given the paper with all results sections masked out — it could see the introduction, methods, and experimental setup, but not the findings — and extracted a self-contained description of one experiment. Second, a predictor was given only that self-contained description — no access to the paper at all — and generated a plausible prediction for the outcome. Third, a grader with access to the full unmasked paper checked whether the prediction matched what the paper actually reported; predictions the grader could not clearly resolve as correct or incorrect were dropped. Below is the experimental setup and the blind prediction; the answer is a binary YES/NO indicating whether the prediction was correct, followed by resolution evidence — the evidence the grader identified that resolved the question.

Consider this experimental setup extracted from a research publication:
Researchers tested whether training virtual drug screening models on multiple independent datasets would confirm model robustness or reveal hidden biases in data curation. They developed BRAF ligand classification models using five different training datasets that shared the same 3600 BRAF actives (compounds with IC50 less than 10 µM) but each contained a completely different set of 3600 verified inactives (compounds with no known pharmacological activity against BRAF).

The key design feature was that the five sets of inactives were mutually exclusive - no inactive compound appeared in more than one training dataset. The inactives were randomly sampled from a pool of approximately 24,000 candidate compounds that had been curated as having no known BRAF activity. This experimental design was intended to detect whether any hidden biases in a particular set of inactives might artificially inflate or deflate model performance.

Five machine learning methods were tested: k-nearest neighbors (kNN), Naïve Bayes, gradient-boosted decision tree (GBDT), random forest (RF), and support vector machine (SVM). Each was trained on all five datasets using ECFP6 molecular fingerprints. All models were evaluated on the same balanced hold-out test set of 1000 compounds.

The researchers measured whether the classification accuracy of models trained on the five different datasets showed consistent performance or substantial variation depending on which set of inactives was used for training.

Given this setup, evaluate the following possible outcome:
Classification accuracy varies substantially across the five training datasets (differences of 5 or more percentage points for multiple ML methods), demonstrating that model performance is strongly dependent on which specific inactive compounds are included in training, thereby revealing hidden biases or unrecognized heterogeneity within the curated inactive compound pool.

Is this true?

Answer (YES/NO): NO